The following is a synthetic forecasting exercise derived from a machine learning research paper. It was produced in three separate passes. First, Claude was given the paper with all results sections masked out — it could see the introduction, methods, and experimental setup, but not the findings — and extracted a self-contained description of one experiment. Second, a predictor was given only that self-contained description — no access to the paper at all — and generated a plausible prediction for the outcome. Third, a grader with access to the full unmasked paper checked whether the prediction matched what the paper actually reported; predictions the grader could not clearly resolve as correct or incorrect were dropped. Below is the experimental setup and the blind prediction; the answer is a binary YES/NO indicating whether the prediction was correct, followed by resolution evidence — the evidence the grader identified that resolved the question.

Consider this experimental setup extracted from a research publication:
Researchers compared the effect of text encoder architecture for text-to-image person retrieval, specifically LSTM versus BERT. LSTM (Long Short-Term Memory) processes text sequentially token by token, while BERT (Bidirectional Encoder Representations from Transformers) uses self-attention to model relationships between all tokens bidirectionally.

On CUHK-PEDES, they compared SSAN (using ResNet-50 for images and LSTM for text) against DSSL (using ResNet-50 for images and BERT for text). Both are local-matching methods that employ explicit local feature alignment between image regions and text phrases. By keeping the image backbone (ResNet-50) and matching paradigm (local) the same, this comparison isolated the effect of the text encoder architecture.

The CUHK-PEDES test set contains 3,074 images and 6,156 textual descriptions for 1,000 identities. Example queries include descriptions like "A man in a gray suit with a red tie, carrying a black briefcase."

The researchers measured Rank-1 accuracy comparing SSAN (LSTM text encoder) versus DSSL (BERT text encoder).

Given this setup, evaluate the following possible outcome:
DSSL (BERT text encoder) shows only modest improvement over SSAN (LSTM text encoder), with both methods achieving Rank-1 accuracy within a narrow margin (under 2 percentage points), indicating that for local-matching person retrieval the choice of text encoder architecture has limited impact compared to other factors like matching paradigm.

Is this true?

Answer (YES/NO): NO